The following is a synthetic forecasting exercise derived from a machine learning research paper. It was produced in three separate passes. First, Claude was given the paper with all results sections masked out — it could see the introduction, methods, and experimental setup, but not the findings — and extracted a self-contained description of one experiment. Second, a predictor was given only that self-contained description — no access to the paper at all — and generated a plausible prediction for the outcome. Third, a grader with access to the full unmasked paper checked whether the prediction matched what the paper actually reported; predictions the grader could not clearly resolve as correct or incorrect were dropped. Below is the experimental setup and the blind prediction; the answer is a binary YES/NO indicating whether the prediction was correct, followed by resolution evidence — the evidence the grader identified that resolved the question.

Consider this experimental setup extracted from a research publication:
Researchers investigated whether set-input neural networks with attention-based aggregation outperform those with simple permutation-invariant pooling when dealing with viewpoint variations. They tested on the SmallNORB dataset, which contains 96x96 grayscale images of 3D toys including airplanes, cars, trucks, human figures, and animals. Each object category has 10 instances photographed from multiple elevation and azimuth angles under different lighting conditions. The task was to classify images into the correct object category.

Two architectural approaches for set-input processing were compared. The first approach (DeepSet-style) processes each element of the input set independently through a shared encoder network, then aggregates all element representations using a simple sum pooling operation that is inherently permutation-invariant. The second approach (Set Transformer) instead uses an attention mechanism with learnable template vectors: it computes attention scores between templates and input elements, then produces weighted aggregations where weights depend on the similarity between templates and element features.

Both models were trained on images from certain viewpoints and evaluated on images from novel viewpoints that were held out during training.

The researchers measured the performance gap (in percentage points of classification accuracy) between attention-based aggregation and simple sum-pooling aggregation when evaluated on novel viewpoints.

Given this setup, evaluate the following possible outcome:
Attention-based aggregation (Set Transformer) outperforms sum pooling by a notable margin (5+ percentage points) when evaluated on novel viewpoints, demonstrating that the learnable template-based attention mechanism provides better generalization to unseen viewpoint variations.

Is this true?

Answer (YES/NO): YES